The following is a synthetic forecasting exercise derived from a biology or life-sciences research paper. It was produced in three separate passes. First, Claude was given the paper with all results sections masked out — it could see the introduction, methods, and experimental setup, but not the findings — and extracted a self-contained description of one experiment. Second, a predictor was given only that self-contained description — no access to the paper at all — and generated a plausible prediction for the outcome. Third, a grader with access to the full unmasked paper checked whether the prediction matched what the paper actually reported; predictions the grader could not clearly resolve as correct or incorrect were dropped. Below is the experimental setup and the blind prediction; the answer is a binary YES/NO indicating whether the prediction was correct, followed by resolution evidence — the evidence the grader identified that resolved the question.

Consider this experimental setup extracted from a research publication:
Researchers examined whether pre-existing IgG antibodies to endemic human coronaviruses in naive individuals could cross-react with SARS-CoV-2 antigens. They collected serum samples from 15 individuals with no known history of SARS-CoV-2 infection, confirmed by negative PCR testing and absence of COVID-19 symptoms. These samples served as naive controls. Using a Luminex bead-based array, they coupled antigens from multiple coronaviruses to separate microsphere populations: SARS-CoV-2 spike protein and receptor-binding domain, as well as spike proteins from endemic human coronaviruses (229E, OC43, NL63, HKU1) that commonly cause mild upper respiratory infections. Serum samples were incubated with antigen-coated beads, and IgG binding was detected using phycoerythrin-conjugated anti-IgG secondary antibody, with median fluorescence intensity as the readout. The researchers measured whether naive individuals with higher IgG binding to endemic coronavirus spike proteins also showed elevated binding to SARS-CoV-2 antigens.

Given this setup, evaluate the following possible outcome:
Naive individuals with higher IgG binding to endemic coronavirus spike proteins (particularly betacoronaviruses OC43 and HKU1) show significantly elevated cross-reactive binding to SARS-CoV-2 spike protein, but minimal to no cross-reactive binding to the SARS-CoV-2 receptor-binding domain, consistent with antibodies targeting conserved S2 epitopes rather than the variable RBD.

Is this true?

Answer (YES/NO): NO